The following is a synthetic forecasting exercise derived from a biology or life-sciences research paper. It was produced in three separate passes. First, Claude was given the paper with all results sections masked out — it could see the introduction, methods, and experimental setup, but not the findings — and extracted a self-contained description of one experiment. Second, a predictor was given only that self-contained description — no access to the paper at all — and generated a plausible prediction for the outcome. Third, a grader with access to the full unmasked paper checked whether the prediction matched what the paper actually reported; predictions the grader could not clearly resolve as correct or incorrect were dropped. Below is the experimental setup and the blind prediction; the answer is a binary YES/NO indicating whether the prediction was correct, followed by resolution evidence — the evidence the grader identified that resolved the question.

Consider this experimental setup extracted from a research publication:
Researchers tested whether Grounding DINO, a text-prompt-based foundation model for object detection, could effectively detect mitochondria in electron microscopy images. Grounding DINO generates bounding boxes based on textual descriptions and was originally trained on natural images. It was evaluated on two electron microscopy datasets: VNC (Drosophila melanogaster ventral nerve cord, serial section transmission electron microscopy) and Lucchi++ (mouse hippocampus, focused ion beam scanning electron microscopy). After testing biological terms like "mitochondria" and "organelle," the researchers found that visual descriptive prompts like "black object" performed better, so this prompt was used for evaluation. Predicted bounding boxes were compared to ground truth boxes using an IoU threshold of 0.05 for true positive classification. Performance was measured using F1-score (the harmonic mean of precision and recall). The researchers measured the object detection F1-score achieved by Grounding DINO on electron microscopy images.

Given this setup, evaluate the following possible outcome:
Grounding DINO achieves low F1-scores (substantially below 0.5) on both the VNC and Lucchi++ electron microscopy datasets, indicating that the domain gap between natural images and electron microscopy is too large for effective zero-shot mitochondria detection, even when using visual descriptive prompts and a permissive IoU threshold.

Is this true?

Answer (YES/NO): YES